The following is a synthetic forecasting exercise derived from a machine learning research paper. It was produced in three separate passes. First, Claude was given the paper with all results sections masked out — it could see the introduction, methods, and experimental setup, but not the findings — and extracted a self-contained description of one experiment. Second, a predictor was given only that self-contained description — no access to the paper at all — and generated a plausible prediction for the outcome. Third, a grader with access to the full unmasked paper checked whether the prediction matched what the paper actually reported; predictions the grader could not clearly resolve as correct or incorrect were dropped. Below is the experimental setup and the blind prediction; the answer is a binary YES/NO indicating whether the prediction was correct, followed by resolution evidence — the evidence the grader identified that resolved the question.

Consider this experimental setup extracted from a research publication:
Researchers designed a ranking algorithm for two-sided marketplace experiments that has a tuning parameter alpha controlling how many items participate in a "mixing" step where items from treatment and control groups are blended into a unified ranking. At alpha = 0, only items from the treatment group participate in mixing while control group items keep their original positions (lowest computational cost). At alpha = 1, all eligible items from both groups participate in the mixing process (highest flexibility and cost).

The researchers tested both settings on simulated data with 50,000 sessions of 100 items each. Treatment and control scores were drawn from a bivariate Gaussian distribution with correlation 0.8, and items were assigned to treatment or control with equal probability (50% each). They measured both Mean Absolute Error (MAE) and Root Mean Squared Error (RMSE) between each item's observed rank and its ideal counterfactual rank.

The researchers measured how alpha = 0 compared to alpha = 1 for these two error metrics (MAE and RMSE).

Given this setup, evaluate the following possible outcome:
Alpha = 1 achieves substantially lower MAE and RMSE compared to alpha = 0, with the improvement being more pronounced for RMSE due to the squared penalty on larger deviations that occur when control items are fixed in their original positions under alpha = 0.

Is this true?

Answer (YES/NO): NO